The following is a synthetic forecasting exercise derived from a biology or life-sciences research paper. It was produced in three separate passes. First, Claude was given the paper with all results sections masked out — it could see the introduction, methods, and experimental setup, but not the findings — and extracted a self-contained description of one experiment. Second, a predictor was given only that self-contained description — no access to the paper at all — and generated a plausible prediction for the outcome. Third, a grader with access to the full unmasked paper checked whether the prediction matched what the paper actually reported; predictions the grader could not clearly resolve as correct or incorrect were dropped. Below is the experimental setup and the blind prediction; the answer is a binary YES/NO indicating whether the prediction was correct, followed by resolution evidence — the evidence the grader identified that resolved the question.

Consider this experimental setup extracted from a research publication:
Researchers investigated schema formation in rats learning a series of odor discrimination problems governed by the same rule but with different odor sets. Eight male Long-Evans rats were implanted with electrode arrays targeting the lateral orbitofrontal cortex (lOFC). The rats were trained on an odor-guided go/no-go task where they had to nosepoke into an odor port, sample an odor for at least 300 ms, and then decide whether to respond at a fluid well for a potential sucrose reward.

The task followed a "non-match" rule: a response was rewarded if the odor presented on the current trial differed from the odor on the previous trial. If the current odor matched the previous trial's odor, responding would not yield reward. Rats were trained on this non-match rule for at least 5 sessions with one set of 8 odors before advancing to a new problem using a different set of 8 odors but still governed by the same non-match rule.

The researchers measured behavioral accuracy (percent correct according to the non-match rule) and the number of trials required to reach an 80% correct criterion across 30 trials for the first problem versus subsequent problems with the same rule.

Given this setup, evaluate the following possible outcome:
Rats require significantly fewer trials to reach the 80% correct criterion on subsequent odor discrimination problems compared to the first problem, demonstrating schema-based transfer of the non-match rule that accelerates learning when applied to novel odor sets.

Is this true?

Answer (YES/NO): YES